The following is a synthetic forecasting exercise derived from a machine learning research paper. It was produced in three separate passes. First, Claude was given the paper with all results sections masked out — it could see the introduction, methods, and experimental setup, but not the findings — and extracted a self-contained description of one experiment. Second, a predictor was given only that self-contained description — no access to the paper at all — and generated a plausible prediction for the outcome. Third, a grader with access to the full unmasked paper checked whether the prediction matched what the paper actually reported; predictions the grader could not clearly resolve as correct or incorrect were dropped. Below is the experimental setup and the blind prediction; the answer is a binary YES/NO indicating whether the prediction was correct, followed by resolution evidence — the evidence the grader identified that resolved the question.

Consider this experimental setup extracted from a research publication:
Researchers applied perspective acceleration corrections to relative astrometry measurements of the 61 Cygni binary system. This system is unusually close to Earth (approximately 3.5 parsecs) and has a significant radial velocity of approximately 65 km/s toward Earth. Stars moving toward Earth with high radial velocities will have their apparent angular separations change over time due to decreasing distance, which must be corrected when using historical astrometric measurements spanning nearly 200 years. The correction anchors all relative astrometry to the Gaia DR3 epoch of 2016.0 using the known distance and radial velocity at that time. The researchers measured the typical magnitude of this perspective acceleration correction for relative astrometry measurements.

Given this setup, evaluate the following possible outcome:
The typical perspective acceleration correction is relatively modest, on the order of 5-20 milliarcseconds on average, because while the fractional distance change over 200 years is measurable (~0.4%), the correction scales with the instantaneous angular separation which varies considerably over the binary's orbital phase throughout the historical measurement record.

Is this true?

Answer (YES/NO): NO